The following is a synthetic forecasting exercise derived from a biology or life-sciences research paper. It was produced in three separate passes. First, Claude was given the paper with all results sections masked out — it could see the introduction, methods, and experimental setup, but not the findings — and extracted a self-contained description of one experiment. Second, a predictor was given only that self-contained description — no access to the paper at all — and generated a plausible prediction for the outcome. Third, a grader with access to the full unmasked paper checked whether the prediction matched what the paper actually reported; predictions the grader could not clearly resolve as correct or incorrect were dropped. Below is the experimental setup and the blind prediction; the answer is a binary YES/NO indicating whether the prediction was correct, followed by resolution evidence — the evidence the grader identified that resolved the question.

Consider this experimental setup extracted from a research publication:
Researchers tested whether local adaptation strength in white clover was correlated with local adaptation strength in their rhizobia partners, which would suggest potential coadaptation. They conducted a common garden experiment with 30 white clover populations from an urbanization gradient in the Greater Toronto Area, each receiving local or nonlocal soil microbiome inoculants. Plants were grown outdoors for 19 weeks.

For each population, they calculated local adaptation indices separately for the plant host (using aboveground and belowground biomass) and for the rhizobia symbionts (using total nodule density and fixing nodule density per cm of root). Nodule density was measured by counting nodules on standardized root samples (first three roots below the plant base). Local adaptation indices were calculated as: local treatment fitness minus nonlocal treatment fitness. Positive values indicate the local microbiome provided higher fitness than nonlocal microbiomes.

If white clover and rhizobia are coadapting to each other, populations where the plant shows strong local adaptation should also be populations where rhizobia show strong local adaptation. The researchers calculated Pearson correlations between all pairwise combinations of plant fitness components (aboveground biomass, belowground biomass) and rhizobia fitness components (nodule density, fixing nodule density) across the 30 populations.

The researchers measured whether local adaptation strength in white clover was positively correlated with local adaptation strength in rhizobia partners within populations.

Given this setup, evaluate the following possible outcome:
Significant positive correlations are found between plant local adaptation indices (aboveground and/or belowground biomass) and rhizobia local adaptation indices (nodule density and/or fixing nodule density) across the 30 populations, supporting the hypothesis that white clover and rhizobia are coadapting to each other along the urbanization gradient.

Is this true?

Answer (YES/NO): NO